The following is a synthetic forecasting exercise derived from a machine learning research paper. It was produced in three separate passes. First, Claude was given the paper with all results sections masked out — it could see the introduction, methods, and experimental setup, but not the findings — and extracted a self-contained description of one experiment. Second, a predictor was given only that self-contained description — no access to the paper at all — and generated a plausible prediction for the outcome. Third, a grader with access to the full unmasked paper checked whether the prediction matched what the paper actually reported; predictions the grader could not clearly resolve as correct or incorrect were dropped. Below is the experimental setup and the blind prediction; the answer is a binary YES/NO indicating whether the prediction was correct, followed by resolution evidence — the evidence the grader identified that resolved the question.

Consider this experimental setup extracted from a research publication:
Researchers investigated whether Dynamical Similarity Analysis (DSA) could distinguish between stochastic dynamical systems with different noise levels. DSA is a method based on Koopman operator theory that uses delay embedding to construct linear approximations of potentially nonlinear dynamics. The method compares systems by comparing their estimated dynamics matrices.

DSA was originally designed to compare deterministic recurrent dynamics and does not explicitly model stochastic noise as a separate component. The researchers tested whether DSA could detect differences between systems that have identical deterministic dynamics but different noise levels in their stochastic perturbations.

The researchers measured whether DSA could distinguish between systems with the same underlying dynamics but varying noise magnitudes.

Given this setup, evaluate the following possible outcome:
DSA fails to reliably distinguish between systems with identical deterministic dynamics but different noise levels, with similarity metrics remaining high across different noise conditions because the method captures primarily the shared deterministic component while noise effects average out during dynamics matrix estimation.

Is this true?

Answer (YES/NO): YES